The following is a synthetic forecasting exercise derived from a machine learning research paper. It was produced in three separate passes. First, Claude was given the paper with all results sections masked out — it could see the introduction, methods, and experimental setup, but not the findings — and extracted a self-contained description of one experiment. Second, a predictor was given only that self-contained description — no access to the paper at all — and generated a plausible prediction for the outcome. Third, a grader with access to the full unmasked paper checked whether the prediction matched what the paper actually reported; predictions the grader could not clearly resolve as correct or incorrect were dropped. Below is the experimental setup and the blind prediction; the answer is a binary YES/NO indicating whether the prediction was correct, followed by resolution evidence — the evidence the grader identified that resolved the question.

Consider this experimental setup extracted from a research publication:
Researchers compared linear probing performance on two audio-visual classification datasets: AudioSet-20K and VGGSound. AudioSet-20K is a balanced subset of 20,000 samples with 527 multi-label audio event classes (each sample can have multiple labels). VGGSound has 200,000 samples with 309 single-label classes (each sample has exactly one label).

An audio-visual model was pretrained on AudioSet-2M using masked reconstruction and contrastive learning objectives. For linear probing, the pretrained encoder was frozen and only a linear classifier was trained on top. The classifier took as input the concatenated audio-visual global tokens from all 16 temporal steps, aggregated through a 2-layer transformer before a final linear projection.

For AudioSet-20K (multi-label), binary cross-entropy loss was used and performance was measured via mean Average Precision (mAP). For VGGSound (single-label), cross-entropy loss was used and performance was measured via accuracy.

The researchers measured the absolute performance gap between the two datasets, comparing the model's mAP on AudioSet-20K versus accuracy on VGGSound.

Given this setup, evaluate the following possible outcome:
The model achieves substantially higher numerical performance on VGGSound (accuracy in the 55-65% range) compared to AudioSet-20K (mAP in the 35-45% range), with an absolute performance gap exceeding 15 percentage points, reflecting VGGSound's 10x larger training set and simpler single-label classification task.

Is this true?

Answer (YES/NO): NO